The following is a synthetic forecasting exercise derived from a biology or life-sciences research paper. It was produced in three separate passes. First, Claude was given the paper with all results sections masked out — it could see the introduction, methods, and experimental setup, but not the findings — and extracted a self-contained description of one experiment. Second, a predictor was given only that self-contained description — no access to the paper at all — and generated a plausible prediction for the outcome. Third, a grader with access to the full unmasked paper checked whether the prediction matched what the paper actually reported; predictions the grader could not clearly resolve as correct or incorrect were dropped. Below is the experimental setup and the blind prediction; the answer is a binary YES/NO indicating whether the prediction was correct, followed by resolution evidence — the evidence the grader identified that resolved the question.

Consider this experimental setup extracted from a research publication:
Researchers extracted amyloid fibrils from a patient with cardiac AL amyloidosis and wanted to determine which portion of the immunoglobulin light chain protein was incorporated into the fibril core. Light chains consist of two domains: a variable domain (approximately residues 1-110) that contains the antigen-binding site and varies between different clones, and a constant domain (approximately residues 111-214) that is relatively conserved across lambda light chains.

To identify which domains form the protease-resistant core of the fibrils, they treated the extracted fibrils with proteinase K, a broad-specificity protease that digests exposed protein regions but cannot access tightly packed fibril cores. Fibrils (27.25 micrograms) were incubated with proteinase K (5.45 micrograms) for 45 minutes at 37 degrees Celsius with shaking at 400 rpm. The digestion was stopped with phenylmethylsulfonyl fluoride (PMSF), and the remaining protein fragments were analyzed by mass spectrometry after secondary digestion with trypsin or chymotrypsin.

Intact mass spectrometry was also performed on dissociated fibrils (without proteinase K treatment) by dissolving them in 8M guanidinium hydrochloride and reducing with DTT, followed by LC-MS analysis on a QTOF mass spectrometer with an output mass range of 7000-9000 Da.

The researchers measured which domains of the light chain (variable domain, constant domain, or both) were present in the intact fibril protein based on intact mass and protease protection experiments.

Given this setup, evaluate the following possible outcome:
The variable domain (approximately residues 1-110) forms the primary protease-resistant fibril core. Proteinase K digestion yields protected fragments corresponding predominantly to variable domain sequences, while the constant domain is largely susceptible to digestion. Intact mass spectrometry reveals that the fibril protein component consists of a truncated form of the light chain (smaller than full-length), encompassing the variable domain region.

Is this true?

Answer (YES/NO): YES